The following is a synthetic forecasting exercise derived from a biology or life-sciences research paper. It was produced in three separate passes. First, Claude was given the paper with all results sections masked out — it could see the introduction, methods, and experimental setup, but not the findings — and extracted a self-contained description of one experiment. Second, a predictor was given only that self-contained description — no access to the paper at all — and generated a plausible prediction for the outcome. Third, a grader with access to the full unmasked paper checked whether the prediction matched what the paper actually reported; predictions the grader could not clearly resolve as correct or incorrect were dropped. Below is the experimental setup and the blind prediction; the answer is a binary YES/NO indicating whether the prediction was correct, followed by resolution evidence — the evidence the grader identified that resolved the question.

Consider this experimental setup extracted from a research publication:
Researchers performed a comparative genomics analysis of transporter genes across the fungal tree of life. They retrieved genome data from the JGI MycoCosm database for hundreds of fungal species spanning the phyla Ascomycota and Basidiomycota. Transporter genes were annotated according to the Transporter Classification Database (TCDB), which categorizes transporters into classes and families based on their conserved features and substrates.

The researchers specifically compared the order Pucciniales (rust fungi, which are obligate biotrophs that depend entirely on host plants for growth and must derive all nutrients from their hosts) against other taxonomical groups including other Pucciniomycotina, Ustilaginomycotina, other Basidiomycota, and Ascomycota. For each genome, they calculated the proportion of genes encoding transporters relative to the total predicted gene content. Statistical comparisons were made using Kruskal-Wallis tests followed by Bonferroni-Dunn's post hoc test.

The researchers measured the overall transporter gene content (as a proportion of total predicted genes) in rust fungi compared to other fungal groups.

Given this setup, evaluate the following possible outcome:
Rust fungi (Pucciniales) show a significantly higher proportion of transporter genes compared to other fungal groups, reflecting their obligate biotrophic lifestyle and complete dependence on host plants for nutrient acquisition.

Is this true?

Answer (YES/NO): NO